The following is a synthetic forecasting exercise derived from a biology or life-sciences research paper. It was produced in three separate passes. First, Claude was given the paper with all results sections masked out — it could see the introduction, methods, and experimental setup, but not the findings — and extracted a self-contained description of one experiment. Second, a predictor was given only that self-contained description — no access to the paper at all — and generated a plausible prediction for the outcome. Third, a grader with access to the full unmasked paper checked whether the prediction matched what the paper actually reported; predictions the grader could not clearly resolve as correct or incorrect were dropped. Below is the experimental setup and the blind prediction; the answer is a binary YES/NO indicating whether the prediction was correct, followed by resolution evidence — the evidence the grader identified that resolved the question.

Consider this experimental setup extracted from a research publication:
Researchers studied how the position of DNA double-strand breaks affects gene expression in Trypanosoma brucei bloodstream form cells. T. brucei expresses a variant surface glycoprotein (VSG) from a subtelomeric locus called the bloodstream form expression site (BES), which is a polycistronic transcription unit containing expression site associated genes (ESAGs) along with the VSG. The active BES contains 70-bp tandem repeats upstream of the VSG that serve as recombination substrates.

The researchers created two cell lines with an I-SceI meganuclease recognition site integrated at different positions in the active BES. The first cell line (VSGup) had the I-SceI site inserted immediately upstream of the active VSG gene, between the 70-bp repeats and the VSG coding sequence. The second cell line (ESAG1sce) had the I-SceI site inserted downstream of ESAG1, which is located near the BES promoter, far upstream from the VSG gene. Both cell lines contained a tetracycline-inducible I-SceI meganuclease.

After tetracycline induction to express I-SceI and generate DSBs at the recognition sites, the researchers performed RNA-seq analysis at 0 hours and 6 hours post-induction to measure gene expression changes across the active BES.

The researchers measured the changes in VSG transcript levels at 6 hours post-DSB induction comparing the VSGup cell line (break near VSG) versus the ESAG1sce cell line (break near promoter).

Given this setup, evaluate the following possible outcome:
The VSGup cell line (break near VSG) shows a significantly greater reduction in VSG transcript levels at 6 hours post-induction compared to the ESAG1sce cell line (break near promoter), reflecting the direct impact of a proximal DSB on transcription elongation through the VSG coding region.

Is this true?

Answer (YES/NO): NO